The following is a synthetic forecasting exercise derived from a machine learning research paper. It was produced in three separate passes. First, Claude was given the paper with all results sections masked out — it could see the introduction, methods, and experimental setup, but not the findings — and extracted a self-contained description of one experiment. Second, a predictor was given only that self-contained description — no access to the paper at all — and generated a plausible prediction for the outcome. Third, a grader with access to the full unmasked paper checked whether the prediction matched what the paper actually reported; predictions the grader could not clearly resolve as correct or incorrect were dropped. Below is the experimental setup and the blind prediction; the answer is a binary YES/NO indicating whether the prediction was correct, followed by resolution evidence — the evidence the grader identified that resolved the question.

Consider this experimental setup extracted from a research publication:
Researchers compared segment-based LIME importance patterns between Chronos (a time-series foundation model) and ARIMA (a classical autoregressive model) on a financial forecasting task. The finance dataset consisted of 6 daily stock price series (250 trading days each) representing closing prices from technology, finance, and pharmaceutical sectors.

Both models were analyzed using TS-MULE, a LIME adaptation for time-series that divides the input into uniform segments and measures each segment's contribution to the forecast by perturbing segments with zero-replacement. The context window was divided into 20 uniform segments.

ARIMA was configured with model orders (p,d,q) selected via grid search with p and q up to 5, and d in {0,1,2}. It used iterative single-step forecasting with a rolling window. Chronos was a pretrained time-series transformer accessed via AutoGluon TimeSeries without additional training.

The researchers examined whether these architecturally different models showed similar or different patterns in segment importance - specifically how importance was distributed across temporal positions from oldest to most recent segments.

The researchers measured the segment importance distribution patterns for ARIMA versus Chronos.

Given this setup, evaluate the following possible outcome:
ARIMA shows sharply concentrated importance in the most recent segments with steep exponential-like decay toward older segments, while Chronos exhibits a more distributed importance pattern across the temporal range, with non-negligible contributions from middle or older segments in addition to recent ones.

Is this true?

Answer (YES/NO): YES